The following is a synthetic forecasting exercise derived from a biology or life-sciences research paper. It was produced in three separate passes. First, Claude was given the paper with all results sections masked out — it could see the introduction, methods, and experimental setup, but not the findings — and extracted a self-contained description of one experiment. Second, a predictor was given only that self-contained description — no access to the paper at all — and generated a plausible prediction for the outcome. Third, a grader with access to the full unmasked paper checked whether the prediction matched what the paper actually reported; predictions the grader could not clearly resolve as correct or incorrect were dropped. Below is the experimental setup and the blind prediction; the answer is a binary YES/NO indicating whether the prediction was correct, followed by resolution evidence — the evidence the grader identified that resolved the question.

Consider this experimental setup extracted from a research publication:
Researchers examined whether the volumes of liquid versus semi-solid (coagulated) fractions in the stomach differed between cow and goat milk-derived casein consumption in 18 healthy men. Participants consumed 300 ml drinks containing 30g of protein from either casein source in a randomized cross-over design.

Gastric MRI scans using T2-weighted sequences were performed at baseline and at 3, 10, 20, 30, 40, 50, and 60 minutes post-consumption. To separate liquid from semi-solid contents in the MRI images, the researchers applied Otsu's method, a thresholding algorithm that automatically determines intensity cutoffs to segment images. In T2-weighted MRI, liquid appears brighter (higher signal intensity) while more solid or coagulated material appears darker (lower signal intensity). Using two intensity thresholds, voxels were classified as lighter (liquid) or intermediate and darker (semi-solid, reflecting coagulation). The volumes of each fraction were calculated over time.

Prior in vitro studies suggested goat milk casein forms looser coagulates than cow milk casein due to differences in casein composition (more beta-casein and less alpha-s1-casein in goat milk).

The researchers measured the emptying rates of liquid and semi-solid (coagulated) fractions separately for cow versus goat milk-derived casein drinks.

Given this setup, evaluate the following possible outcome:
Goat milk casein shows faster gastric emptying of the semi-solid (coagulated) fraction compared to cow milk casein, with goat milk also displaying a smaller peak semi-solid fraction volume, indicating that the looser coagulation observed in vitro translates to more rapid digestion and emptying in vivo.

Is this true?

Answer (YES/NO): NO